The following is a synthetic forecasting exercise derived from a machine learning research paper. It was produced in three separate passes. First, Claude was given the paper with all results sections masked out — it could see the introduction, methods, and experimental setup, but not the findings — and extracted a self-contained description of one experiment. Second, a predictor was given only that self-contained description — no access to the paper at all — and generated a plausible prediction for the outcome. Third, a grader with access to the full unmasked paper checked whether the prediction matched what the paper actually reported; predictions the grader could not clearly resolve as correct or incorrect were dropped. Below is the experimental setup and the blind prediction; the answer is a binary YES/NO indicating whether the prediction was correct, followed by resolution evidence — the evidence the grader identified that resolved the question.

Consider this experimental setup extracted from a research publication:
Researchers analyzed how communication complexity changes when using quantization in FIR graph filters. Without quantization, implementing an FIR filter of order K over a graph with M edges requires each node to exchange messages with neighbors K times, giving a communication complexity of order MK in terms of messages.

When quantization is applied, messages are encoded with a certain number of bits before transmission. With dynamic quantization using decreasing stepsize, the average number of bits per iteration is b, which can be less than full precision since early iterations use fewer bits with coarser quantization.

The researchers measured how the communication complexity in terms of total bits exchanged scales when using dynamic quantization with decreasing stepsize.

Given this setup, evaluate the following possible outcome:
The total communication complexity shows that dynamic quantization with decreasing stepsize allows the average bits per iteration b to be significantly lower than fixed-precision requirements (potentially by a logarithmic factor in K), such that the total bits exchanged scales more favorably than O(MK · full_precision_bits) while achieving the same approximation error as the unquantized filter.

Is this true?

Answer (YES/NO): NO